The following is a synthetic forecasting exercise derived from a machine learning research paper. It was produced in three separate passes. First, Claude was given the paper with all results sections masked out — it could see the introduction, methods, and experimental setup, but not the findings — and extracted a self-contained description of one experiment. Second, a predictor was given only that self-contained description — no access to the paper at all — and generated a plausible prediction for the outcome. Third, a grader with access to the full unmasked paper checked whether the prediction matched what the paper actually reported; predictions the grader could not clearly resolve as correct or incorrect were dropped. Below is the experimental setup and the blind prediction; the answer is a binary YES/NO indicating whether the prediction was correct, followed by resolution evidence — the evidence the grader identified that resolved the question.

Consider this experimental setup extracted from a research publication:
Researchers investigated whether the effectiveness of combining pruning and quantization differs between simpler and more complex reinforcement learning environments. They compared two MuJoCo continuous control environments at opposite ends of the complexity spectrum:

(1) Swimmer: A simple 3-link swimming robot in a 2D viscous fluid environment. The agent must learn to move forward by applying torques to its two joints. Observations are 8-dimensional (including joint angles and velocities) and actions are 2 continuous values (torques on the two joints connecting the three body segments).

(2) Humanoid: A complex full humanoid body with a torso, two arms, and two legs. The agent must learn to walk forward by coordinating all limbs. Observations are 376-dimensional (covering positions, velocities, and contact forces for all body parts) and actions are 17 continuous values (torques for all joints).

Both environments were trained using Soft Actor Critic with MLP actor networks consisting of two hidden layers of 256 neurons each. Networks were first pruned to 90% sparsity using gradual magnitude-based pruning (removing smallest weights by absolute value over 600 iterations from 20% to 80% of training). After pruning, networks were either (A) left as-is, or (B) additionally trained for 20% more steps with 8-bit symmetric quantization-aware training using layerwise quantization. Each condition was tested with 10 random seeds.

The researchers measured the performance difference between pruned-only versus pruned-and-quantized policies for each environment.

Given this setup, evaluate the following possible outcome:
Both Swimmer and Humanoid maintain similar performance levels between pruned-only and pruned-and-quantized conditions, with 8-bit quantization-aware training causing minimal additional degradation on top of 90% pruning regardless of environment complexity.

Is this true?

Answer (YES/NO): YES